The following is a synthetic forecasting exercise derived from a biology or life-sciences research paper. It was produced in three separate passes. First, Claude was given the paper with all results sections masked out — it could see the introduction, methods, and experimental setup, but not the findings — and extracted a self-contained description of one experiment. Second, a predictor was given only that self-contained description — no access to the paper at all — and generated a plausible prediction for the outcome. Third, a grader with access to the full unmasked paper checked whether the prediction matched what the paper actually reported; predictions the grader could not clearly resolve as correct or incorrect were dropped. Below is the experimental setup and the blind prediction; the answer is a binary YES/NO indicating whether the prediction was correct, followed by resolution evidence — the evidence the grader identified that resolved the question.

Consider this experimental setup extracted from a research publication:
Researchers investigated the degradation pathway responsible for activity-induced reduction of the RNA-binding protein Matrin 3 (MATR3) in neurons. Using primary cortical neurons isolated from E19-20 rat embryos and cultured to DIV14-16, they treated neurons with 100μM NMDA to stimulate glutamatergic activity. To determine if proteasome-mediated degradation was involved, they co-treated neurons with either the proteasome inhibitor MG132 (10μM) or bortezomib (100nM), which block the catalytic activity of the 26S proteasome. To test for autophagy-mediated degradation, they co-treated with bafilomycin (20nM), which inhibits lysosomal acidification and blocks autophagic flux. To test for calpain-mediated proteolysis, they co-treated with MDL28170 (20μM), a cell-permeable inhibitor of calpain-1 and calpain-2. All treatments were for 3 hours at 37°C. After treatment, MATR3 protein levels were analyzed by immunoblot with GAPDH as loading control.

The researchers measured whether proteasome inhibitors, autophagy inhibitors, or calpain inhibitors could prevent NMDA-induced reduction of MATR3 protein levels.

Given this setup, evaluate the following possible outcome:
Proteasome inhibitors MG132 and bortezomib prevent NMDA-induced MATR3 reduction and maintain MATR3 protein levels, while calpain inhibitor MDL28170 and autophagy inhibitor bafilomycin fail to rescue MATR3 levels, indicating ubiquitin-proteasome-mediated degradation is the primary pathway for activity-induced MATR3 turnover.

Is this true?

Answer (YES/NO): NO